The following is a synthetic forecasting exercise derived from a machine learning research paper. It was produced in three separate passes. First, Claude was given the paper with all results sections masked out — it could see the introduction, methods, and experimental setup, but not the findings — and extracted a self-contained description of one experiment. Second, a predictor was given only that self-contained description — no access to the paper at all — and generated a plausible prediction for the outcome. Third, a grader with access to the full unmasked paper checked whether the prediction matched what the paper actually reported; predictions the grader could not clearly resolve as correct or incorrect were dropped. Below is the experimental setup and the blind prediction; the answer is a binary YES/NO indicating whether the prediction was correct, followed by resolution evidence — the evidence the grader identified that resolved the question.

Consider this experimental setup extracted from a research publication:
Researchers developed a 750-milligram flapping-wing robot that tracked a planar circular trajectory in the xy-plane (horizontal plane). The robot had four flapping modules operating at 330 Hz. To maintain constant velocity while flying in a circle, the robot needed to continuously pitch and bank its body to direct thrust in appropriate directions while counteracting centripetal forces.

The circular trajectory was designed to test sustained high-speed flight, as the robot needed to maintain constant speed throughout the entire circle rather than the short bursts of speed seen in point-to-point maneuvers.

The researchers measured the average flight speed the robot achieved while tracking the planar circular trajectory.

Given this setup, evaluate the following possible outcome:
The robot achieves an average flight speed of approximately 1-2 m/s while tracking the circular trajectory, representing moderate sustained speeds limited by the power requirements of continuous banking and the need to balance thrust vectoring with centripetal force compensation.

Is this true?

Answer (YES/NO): YES